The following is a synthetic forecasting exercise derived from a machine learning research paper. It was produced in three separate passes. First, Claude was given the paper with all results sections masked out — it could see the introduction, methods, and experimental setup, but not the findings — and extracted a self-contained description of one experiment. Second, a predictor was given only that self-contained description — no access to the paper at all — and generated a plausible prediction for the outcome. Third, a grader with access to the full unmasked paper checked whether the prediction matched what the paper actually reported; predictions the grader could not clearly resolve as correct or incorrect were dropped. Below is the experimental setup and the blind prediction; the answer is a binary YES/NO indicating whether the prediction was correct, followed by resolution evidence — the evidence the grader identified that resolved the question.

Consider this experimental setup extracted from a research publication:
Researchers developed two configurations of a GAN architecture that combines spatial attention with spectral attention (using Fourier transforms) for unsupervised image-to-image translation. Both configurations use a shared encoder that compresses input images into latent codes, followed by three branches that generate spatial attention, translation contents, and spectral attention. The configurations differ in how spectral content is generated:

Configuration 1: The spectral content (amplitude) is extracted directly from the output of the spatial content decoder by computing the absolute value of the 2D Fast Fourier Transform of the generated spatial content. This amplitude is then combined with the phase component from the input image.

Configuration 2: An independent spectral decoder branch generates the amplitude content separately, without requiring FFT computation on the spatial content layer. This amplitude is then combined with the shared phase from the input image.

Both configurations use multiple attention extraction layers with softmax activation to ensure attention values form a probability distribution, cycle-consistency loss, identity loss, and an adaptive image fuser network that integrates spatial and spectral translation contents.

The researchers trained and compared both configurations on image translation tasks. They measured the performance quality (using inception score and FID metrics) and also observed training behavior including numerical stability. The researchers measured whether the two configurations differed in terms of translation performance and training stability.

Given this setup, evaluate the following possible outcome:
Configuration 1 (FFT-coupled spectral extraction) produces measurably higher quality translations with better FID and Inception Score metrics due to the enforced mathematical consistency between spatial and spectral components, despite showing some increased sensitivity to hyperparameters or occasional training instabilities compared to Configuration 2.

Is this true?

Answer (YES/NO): NO